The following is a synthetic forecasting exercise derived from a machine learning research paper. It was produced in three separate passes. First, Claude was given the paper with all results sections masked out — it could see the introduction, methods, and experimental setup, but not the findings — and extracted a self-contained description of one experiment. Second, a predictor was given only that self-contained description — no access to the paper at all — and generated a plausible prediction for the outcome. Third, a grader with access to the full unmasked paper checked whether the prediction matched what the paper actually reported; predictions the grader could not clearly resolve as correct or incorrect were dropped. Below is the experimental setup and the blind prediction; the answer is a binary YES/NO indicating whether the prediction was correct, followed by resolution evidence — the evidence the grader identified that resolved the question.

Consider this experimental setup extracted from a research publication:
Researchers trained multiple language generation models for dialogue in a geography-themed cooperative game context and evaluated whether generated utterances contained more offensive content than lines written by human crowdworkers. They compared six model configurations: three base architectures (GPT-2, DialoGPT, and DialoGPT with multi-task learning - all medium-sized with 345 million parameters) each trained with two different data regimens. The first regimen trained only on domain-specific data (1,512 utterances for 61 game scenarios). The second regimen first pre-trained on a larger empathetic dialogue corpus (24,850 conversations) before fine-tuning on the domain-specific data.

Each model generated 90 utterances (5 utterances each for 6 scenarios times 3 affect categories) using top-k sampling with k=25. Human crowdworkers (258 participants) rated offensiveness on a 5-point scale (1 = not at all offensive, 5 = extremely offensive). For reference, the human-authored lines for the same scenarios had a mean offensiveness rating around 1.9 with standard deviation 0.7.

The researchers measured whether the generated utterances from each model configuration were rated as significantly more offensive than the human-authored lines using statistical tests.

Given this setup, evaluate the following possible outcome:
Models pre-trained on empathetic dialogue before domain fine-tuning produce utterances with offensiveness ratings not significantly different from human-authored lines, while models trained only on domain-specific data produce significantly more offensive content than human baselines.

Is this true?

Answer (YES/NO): NO